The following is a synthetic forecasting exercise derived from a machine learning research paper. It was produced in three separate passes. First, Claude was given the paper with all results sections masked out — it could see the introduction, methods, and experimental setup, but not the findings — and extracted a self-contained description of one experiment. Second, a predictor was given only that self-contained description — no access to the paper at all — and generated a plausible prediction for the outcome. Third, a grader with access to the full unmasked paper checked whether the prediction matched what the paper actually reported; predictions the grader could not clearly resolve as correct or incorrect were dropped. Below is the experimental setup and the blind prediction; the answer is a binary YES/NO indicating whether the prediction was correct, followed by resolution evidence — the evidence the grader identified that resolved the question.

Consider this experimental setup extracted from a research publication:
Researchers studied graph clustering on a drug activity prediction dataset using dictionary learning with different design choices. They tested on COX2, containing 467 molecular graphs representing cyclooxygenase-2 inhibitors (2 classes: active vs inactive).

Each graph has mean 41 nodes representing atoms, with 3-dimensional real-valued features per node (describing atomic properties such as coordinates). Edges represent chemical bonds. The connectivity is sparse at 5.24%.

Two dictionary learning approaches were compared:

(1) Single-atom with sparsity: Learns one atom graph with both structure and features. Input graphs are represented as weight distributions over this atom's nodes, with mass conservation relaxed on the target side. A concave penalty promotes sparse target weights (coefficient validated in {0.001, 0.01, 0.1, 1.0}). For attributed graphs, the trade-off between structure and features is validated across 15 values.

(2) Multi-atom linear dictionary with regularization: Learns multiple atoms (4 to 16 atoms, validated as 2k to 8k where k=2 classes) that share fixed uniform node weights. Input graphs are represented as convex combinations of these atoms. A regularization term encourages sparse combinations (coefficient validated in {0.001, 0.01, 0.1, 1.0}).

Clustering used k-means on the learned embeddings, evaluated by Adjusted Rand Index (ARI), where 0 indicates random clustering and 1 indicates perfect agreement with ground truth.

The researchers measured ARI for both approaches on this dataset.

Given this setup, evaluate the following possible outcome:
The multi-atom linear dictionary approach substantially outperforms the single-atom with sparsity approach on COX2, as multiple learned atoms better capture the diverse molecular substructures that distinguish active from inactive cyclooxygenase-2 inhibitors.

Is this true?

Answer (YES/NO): NO